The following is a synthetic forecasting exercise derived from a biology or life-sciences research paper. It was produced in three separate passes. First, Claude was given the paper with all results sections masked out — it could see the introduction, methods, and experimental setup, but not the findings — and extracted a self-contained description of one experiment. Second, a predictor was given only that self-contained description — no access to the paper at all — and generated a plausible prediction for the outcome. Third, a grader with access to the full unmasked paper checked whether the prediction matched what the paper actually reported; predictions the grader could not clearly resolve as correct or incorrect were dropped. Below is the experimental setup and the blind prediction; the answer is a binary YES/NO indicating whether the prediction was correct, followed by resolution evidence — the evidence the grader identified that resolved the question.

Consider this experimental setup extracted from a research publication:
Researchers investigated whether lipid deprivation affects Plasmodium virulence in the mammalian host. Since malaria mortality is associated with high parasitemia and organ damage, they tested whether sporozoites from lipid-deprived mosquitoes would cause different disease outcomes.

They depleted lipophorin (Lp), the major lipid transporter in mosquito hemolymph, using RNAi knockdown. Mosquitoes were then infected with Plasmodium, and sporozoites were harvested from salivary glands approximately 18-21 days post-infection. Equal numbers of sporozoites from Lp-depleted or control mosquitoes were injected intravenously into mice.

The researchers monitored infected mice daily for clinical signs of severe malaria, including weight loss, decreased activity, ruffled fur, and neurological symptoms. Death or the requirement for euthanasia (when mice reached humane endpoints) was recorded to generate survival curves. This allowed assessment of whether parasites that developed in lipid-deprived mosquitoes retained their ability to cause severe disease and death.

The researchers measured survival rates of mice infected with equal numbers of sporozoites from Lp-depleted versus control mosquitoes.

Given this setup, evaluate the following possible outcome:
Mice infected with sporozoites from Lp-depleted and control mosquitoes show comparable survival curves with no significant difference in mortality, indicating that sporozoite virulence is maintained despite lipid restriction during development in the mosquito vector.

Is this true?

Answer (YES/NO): NO